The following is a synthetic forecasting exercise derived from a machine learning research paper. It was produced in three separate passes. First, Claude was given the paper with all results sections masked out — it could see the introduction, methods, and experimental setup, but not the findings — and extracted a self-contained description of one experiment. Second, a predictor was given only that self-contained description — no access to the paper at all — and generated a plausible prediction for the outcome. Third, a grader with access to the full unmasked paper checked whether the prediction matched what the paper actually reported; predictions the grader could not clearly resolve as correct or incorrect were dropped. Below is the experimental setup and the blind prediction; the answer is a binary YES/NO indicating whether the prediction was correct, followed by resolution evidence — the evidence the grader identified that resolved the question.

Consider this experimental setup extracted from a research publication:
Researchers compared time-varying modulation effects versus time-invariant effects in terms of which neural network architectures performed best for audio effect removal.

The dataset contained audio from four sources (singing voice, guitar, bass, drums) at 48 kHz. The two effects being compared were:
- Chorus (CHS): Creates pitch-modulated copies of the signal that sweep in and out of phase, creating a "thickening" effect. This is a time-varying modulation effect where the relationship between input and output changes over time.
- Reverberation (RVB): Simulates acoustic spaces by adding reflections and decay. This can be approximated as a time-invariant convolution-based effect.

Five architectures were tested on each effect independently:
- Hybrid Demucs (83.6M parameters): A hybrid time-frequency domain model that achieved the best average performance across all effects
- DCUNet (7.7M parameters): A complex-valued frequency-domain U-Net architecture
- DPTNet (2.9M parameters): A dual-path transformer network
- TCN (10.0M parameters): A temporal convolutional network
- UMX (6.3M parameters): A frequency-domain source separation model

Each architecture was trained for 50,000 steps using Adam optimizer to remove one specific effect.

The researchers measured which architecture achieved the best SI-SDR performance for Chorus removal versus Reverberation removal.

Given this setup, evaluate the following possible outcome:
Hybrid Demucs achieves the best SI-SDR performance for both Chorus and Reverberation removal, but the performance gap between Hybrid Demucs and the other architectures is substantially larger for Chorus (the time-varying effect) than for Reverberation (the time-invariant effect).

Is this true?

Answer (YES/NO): NO